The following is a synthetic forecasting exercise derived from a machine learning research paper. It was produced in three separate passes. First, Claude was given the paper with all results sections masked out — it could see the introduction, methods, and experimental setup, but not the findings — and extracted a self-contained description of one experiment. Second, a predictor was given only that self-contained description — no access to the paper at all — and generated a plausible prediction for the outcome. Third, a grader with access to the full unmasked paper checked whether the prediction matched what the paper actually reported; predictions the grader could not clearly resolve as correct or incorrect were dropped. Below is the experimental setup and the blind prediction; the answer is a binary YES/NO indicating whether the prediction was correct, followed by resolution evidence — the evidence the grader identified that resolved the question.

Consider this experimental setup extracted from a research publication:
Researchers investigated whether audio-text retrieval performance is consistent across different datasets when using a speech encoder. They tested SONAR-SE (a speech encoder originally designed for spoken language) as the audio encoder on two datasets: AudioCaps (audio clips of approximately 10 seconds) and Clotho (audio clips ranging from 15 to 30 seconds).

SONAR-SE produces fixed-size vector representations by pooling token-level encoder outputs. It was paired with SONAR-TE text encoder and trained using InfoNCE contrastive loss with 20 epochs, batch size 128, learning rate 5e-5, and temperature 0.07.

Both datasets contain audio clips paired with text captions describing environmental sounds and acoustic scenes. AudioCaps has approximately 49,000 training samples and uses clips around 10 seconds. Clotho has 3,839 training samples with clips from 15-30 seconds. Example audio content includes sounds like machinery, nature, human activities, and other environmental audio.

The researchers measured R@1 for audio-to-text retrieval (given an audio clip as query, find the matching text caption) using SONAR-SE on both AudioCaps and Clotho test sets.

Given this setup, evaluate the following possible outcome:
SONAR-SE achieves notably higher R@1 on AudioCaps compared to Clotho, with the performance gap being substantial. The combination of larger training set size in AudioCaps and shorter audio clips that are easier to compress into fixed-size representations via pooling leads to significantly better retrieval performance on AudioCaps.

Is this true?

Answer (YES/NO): NO